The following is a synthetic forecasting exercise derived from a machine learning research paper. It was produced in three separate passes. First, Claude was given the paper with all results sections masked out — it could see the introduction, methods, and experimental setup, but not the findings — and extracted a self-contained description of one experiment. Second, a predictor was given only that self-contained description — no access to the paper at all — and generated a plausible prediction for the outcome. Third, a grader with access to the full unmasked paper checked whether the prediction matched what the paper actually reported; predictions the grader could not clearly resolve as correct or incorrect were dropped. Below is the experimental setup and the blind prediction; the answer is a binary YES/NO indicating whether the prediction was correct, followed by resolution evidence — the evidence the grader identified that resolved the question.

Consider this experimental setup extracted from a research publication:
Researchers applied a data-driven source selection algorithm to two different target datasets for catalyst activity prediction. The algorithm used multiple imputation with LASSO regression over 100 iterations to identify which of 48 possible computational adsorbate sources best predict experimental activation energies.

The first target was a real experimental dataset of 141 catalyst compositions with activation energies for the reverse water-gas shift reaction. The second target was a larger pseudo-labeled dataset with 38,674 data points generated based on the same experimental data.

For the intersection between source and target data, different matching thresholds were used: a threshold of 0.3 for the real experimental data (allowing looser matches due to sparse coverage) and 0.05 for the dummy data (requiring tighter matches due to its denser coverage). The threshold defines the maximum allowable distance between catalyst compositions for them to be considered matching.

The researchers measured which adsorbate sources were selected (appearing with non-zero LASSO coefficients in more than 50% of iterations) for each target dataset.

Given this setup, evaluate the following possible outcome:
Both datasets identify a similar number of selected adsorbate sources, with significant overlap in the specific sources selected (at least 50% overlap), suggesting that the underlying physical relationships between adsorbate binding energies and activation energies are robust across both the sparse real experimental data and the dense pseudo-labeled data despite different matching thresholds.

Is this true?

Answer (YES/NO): NO